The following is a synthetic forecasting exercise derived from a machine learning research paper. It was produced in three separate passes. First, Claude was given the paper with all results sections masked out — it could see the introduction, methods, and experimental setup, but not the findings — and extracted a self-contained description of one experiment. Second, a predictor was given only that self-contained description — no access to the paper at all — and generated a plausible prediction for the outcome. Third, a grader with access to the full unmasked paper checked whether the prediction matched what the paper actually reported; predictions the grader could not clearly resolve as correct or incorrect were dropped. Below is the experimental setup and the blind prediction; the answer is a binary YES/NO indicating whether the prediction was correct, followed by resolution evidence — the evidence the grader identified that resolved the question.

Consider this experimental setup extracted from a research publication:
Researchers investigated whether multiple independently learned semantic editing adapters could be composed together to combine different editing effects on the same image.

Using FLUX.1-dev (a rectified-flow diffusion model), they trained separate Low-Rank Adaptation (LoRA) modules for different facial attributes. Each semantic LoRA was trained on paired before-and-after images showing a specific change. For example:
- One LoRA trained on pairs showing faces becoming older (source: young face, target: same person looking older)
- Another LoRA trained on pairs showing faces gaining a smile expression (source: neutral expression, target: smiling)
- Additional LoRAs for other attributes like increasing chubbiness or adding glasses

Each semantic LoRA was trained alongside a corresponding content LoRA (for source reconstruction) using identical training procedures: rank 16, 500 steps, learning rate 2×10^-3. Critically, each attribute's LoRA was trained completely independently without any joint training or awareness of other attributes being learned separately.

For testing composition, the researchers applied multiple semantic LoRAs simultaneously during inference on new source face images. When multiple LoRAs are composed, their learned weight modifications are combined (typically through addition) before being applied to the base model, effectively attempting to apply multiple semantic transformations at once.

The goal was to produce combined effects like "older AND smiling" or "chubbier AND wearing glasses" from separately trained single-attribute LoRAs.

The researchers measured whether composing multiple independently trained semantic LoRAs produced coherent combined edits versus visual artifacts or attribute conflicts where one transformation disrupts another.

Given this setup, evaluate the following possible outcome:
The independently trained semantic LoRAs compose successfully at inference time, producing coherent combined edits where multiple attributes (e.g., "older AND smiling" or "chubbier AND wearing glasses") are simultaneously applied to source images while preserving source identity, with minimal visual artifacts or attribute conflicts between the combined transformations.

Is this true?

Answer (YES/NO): YES